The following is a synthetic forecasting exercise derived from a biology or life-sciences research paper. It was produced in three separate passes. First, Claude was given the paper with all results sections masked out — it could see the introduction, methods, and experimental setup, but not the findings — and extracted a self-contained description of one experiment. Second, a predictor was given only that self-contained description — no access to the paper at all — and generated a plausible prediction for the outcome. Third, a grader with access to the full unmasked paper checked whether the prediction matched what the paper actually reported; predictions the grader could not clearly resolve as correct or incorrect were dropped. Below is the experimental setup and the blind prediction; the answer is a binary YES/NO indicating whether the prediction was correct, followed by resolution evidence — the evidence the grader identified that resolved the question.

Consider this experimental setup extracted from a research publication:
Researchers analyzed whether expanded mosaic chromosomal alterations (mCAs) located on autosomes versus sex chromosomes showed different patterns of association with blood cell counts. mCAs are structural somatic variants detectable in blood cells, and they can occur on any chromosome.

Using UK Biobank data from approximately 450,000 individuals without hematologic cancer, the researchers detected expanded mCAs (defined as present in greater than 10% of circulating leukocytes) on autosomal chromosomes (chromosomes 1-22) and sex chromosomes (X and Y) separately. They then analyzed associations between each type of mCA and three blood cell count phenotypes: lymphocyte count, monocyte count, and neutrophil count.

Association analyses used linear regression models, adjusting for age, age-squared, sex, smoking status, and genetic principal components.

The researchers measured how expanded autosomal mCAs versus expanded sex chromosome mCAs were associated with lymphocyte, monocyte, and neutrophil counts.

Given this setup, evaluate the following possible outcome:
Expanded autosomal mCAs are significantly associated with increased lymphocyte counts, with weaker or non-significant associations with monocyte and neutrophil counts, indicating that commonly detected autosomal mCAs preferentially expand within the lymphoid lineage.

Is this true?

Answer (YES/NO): YES